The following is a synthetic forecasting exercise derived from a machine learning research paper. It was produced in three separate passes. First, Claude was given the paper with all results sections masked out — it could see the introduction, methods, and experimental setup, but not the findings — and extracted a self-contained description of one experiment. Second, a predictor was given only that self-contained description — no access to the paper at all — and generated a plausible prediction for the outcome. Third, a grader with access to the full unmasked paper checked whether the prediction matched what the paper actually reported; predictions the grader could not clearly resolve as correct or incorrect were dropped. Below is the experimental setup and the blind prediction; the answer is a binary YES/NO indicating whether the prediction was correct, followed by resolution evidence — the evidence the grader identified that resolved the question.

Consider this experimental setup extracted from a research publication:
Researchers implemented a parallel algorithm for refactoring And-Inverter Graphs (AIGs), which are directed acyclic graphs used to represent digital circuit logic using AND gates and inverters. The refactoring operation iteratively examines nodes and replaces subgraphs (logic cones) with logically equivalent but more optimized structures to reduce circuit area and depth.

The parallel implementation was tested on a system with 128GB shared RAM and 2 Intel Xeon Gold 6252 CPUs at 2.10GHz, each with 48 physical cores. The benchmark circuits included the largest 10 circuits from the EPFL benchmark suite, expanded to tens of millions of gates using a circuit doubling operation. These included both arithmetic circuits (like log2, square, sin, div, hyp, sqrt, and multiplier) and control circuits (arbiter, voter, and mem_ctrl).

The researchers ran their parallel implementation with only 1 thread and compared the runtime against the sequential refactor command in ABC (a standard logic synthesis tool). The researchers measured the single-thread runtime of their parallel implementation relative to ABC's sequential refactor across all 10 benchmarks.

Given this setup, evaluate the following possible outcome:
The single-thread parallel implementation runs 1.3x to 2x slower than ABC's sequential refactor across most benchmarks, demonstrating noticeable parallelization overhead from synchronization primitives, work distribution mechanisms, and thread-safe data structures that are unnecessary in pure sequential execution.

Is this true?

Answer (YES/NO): NO